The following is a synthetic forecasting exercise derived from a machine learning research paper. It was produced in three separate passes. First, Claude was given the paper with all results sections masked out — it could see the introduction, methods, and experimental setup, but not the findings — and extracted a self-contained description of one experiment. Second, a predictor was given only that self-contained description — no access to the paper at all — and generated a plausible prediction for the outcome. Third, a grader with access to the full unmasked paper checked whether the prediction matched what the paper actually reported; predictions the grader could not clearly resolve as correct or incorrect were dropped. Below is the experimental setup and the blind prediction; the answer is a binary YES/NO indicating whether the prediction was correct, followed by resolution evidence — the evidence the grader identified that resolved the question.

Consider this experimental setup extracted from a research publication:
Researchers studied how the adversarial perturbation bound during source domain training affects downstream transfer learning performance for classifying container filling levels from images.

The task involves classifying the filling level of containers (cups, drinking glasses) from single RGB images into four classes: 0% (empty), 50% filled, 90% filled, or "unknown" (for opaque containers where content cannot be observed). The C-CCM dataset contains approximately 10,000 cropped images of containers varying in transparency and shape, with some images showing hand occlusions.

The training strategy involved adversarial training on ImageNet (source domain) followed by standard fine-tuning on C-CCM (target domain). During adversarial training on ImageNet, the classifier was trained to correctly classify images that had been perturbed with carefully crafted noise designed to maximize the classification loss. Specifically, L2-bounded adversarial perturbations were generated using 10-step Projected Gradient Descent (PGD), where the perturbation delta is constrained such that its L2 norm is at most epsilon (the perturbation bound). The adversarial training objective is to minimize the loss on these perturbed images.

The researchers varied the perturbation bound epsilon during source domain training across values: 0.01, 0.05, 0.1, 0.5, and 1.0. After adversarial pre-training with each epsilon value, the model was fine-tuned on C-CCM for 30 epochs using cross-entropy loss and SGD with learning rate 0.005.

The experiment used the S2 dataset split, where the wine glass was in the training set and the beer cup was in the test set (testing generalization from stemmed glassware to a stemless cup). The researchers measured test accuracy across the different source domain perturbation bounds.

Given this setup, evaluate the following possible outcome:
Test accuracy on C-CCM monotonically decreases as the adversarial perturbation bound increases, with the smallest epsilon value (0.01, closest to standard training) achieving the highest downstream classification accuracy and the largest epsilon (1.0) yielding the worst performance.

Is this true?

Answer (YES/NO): NO